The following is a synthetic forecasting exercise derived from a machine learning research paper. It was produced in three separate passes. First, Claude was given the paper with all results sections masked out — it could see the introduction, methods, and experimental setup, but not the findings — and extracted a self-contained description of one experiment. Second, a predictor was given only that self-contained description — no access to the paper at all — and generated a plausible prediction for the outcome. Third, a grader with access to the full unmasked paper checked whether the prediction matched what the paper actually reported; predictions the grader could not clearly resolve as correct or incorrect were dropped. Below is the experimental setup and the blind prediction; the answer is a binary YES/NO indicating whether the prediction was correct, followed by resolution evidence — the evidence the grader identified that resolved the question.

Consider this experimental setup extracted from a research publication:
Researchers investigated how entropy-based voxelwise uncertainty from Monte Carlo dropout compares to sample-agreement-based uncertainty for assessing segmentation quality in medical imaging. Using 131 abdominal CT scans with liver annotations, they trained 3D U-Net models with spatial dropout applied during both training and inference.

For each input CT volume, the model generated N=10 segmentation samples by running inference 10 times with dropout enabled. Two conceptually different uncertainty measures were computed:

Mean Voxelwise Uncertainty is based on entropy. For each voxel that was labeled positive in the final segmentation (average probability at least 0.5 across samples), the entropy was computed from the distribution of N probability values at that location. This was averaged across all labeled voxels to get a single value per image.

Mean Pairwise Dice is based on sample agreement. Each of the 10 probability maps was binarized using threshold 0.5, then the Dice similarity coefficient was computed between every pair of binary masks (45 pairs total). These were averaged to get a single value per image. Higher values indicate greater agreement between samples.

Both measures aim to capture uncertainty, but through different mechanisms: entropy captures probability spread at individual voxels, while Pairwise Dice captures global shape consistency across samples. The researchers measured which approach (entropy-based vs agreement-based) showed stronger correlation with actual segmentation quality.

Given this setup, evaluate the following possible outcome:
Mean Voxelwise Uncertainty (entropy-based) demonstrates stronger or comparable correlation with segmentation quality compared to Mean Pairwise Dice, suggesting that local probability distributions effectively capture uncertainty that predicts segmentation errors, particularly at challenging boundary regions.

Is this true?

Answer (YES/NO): NO